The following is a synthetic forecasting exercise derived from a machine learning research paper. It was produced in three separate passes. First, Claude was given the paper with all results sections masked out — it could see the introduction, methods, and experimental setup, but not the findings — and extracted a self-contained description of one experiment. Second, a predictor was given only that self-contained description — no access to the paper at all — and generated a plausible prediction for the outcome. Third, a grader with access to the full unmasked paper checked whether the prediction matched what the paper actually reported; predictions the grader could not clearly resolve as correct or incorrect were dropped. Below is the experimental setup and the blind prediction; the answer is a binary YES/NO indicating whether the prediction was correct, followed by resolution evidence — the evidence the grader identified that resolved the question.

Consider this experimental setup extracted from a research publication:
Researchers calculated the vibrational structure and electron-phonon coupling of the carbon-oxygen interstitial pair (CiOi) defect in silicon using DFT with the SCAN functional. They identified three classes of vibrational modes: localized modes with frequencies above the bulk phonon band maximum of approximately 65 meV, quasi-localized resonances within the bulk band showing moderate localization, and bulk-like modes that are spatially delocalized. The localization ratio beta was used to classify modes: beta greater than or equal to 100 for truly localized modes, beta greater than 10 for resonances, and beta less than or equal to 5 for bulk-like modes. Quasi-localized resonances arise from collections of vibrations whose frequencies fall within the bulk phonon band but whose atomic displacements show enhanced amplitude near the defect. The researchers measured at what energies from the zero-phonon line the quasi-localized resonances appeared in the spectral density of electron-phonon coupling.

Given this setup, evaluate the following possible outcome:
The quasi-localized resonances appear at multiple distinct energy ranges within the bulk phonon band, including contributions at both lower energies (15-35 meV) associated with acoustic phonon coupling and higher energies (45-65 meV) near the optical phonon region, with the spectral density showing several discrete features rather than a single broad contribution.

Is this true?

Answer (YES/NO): YES